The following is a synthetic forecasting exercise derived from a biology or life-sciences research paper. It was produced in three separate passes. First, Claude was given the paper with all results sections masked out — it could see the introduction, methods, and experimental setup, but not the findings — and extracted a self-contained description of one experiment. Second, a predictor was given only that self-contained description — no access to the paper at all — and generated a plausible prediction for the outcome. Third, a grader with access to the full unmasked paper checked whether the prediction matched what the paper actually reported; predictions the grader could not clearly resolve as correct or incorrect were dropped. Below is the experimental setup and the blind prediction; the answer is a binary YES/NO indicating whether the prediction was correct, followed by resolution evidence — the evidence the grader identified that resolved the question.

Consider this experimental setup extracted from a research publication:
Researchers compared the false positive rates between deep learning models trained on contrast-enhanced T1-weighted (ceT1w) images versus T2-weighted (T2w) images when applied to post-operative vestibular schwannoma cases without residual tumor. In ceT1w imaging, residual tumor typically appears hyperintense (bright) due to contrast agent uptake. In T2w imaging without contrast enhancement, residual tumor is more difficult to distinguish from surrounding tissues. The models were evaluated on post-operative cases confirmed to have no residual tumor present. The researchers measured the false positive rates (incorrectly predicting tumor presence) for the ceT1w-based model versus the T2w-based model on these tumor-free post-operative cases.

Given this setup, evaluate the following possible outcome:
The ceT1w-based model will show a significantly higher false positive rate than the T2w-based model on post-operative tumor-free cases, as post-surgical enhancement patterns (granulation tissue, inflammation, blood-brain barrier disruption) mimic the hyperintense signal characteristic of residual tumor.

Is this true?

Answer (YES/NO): NO